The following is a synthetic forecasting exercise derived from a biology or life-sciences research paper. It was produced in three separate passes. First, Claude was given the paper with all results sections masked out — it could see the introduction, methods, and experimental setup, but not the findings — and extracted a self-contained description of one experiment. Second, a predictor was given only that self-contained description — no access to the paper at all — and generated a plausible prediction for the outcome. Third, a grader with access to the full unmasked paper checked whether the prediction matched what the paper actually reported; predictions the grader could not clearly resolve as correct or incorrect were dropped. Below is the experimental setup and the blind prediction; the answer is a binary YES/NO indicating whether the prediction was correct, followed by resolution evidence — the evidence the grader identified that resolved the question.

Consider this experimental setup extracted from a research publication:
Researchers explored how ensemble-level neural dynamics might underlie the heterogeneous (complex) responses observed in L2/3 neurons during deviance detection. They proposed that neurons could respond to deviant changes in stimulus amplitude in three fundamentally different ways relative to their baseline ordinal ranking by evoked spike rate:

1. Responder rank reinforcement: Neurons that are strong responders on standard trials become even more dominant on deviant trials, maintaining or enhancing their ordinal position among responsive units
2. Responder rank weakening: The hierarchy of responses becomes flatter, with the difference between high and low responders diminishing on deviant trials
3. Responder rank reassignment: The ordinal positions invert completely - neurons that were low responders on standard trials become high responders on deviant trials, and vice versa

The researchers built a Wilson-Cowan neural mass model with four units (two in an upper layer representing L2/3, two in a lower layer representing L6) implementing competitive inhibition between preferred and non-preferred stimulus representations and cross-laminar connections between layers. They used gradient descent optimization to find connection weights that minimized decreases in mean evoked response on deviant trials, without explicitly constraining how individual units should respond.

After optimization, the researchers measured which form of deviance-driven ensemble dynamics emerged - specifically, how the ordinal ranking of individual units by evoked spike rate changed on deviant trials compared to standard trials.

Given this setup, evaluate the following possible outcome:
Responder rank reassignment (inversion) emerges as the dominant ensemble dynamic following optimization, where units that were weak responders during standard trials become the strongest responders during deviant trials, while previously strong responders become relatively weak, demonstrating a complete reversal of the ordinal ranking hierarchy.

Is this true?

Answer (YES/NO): NO